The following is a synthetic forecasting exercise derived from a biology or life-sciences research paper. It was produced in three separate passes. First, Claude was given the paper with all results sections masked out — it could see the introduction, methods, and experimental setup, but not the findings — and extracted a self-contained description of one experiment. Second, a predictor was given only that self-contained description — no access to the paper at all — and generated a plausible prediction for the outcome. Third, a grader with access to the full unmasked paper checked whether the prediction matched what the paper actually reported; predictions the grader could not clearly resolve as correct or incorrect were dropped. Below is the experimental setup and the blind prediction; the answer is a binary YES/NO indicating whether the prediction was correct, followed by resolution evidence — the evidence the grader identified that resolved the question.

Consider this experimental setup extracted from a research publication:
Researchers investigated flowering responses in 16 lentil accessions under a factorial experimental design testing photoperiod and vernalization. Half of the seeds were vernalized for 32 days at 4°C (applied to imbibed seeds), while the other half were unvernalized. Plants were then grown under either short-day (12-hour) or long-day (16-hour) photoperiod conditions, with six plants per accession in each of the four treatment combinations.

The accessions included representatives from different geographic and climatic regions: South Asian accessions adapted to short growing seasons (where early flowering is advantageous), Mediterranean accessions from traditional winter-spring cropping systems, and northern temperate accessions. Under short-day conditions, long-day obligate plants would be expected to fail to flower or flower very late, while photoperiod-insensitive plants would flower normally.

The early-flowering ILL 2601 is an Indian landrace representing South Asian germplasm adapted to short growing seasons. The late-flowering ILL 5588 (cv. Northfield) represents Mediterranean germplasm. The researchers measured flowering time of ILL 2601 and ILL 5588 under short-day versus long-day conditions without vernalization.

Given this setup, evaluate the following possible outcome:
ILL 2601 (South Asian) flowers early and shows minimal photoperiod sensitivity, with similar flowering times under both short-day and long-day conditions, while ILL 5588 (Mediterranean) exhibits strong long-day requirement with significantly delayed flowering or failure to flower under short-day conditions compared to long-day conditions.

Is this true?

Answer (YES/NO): YES